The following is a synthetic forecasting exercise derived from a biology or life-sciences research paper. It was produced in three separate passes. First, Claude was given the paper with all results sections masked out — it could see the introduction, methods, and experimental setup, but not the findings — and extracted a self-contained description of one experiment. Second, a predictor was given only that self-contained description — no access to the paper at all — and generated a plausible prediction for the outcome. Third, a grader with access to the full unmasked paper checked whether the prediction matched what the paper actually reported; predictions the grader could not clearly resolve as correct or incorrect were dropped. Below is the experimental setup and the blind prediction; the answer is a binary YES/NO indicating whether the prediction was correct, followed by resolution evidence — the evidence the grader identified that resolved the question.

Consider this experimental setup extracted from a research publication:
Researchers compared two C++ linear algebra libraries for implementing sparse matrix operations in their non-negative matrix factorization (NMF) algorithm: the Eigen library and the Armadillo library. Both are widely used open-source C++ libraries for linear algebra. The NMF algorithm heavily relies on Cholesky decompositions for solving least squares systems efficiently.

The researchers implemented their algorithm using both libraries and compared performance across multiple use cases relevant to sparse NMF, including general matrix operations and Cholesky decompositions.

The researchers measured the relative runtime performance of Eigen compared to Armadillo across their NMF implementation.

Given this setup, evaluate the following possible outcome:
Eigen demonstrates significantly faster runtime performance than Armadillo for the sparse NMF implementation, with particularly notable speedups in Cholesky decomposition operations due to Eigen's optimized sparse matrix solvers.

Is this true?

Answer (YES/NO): YES